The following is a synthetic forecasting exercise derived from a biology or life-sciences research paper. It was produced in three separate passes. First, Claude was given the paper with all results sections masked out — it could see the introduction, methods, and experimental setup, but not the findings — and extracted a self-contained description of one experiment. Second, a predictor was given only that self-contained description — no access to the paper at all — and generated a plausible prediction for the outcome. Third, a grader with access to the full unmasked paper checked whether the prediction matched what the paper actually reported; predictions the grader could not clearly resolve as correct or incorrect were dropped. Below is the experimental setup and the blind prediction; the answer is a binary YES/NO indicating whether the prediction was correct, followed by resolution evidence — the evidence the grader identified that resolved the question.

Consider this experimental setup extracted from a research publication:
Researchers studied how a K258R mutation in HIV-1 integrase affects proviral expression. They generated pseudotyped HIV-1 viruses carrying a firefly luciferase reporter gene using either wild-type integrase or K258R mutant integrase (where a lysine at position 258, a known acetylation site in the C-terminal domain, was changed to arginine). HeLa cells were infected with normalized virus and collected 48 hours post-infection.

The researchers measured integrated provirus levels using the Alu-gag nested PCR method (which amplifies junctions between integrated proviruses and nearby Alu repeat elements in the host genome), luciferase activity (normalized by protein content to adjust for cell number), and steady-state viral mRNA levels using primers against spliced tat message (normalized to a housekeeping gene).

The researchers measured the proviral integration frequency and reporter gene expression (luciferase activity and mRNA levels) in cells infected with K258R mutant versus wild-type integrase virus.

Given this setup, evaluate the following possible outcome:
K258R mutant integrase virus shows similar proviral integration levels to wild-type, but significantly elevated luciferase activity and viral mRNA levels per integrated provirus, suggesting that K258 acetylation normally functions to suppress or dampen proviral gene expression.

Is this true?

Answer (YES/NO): NO